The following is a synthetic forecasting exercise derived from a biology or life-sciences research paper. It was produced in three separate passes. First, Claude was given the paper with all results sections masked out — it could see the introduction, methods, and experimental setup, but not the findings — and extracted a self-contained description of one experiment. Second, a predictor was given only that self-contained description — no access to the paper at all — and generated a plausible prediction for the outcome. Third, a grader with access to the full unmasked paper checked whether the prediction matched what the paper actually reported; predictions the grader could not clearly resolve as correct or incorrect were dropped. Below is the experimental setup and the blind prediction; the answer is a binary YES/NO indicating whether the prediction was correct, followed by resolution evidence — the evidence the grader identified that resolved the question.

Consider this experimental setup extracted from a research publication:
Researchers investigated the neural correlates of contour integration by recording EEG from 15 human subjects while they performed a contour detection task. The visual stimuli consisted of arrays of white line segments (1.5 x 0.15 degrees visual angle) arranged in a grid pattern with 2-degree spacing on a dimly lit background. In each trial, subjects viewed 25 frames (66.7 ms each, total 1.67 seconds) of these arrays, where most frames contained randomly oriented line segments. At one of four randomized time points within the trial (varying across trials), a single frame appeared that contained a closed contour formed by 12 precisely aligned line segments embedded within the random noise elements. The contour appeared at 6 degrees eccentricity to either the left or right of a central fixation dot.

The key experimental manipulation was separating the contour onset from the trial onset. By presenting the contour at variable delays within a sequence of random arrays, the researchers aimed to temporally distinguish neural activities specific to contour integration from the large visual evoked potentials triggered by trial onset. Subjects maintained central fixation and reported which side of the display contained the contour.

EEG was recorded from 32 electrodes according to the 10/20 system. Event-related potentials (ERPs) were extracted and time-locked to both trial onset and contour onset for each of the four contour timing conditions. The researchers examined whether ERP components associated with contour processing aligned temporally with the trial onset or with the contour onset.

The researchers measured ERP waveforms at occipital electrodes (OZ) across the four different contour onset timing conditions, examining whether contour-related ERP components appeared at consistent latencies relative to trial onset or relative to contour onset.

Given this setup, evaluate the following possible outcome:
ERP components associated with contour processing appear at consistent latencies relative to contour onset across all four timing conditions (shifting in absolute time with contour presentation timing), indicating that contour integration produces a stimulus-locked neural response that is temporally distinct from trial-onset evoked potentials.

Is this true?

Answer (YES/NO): YES